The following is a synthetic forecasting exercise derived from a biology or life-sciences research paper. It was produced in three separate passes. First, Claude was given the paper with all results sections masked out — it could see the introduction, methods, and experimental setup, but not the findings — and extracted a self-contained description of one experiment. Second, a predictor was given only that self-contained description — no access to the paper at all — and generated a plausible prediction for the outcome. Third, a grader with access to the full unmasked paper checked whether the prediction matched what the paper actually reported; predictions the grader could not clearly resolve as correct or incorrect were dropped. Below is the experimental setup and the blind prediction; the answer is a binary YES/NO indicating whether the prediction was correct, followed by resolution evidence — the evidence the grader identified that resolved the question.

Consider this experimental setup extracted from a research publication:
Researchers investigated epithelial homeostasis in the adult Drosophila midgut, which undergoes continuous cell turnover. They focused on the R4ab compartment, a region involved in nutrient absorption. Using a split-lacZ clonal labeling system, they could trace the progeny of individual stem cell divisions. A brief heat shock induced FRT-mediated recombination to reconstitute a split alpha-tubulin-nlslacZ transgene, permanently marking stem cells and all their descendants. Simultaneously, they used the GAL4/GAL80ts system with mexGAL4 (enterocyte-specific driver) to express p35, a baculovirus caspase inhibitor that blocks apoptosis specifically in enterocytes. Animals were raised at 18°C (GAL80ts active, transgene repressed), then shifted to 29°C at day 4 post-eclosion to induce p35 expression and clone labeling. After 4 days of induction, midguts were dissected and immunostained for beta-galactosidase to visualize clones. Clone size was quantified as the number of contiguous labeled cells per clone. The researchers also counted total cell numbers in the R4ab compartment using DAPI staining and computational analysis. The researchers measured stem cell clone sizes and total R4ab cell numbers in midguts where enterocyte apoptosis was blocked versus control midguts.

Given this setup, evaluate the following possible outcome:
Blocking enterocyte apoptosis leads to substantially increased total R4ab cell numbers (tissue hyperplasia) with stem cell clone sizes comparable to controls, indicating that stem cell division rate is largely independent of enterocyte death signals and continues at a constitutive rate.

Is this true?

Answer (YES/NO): NO